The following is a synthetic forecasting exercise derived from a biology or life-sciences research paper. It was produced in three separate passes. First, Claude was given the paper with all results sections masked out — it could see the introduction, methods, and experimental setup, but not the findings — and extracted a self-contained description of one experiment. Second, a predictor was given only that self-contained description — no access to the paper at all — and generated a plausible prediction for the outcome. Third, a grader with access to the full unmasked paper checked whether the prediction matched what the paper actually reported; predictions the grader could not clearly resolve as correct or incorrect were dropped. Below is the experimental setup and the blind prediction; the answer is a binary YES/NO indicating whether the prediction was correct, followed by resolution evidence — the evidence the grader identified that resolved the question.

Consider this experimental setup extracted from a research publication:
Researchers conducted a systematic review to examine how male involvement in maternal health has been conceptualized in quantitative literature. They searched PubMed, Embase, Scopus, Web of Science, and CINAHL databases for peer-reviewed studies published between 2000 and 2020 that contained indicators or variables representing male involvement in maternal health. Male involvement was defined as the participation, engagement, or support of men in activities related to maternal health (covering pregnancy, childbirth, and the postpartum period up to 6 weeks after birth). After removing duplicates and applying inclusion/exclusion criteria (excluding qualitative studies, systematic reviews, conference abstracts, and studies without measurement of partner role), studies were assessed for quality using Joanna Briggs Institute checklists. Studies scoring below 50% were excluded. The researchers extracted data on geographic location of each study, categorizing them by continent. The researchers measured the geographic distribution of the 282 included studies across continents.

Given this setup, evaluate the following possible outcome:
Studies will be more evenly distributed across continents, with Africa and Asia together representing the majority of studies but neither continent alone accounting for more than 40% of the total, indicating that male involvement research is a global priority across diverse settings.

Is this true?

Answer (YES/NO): NO